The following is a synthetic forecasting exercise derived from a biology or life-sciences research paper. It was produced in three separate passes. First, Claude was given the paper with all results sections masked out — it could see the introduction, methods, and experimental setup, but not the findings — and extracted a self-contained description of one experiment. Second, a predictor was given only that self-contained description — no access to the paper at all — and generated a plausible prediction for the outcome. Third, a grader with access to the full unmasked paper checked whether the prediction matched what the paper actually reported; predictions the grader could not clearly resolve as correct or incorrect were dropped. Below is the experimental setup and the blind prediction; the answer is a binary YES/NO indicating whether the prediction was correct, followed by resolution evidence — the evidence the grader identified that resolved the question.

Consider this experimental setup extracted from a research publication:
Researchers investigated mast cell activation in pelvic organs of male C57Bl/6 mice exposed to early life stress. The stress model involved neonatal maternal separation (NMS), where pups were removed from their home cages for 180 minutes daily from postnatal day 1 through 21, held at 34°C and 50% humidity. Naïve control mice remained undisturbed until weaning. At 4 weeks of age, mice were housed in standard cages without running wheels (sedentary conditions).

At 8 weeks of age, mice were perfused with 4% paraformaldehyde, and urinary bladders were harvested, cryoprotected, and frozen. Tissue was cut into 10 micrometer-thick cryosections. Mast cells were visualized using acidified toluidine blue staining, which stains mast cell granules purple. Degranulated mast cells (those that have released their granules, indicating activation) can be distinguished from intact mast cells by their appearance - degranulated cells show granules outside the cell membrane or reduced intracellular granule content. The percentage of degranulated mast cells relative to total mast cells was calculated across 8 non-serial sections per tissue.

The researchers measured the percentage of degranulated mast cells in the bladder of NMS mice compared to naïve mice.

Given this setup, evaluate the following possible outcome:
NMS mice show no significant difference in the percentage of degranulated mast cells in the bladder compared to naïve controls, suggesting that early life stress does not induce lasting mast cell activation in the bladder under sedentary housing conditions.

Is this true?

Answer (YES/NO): NO